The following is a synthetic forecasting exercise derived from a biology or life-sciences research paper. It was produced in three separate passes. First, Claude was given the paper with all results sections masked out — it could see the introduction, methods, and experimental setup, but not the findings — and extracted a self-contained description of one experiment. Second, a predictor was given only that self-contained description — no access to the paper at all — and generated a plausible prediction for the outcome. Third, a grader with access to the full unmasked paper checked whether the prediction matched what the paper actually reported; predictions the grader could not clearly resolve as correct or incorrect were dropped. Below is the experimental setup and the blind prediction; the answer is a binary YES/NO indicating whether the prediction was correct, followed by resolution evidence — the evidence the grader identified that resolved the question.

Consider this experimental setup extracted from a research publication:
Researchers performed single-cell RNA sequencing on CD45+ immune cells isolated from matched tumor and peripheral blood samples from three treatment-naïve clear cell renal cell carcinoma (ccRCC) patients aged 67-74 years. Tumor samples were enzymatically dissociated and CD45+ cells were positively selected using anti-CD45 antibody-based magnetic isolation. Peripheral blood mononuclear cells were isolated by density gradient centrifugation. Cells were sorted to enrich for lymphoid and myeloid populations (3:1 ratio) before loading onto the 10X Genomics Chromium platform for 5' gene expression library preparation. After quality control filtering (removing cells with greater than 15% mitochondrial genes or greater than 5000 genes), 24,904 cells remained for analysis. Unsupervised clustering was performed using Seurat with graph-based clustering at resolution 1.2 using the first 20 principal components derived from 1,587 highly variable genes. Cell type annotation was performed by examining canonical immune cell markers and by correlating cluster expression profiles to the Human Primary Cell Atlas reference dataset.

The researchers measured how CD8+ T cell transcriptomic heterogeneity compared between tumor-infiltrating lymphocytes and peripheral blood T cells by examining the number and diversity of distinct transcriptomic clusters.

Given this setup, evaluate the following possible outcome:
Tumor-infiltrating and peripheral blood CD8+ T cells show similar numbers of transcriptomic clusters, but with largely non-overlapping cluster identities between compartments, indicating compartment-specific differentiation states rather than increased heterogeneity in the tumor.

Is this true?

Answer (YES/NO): NO